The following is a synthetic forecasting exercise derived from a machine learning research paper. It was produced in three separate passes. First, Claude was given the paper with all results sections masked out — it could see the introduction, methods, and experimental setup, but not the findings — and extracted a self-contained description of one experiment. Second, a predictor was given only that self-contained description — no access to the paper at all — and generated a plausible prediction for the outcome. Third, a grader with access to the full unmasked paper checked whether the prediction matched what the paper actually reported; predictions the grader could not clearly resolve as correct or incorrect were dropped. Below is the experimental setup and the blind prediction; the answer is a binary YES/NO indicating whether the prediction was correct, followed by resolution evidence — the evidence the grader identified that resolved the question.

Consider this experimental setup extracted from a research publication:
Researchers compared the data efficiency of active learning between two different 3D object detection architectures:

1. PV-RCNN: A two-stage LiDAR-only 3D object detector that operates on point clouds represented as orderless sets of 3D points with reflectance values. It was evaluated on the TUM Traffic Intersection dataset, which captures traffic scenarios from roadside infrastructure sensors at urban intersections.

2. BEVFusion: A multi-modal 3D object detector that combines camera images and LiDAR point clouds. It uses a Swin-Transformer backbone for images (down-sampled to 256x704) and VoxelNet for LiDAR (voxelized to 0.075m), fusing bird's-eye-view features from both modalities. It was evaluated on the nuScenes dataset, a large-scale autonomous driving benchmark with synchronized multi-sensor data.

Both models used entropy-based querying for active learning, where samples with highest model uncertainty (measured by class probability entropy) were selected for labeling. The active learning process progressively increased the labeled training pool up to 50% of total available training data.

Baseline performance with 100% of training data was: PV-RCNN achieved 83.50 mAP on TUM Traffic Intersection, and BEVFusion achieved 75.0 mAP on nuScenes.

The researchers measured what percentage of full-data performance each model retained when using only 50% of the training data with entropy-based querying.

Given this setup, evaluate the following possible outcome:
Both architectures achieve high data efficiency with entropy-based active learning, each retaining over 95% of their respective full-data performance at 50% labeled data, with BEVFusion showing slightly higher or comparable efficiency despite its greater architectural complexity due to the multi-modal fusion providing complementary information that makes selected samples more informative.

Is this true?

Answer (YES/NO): NO